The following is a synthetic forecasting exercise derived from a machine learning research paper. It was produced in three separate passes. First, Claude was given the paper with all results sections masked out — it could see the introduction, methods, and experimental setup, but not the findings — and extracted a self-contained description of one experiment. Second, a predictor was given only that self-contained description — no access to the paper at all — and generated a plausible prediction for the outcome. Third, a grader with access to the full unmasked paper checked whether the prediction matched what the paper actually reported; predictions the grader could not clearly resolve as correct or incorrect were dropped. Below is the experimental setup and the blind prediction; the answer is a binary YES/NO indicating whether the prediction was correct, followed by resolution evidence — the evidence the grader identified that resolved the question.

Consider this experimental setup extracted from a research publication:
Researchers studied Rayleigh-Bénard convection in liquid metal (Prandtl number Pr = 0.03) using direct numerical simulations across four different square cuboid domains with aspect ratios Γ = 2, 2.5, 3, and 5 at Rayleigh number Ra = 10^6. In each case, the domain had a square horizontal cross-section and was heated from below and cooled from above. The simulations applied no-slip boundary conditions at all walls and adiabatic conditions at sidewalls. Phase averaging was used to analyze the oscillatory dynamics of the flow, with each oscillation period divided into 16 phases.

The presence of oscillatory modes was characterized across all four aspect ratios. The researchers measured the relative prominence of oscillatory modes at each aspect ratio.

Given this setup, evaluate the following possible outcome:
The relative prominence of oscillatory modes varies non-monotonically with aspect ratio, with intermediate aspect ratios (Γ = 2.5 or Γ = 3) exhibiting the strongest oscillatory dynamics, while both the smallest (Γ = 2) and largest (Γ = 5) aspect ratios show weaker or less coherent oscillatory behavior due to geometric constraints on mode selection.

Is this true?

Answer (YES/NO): NO